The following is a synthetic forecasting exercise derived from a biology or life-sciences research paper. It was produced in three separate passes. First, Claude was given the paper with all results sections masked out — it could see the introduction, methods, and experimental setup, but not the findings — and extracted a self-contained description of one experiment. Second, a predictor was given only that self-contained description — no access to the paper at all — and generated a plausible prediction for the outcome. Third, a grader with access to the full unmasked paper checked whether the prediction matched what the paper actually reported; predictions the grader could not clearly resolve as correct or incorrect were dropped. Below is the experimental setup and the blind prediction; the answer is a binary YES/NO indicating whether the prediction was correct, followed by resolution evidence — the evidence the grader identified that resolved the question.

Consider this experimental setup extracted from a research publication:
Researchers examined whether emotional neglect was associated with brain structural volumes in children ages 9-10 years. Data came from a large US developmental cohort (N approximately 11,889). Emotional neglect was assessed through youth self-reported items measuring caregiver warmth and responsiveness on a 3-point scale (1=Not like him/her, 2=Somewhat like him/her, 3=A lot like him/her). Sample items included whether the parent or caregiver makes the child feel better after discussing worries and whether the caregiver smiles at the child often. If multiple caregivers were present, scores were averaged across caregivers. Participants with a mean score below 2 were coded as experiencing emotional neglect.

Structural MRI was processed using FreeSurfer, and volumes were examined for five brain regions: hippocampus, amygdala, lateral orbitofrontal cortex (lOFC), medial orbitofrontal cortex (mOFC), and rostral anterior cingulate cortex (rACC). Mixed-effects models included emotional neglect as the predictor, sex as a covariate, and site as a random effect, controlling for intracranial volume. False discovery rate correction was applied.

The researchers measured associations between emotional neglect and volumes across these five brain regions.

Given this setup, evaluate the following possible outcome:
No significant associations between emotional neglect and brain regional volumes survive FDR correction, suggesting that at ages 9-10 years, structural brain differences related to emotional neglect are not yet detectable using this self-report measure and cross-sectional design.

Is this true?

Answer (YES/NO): YES